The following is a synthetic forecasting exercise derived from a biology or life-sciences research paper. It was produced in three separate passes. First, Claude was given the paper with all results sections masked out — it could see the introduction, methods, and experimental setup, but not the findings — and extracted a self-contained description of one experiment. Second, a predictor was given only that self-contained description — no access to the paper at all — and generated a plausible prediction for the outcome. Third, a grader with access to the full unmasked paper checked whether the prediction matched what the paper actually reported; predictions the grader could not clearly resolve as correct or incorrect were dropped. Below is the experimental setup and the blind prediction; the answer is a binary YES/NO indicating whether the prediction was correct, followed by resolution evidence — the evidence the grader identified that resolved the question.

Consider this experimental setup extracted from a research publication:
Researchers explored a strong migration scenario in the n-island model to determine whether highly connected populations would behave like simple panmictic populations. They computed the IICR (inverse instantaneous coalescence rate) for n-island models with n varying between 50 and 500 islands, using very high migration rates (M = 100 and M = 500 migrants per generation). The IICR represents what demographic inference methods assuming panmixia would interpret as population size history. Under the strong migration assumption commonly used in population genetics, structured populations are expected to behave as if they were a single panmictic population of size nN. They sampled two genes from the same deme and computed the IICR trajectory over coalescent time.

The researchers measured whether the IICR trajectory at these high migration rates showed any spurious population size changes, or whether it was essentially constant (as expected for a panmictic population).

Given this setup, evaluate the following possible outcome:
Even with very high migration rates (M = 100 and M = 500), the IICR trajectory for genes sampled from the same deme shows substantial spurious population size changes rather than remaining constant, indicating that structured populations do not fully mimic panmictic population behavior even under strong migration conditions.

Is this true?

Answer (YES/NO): NO